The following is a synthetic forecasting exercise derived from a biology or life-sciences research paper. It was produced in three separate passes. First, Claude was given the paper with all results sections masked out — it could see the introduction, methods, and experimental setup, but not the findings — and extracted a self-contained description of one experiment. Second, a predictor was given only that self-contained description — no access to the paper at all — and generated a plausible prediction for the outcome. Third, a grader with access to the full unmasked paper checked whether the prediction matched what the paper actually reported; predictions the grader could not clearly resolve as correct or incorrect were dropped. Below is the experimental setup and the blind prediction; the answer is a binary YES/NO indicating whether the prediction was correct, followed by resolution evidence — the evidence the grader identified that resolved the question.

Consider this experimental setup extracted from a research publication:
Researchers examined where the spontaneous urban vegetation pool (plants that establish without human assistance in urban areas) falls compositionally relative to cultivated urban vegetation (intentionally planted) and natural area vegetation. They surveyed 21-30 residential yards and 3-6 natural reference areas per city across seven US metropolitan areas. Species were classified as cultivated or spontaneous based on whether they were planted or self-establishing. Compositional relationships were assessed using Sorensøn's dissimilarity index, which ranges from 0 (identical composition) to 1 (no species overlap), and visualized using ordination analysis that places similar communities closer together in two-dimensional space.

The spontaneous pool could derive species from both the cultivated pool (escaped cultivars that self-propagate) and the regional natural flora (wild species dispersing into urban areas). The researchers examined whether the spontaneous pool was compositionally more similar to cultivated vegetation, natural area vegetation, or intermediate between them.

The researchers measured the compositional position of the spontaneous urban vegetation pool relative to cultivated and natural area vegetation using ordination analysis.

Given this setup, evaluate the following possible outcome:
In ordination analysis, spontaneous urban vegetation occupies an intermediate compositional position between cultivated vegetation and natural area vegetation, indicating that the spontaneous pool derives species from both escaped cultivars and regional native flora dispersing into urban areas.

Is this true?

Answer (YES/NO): YES